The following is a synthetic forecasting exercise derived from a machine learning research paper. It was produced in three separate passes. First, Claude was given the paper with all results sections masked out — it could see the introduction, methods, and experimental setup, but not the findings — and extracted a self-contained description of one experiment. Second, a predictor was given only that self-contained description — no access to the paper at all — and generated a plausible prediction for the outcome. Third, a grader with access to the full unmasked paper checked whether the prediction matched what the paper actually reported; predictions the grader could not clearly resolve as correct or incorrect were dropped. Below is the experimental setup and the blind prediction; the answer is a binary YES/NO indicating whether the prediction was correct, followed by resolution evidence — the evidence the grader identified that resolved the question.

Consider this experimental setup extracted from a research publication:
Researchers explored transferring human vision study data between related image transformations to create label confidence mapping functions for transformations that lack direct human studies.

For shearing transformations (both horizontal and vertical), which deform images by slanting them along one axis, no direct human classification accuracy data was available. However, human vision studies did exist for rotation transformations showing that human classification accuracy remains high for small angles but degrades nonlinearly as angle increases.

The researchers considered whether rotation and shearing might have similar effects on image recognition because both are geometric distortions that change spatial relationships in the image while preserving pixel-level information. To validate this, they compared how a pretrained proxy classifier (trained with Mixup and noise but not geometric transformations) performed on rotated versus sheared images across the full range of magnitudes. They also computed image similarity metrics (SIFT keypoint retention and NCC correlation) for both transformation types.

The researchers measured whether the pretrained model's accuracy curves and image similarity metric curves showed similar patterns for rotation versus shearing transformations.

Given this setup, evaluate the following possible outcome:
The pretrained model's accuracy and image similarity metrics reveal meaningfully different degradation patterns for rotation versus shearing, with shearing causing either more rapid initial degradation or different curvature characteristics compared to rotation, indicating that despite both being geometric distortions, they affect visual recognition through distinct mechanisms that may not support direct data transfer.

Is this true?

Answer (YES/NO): NO